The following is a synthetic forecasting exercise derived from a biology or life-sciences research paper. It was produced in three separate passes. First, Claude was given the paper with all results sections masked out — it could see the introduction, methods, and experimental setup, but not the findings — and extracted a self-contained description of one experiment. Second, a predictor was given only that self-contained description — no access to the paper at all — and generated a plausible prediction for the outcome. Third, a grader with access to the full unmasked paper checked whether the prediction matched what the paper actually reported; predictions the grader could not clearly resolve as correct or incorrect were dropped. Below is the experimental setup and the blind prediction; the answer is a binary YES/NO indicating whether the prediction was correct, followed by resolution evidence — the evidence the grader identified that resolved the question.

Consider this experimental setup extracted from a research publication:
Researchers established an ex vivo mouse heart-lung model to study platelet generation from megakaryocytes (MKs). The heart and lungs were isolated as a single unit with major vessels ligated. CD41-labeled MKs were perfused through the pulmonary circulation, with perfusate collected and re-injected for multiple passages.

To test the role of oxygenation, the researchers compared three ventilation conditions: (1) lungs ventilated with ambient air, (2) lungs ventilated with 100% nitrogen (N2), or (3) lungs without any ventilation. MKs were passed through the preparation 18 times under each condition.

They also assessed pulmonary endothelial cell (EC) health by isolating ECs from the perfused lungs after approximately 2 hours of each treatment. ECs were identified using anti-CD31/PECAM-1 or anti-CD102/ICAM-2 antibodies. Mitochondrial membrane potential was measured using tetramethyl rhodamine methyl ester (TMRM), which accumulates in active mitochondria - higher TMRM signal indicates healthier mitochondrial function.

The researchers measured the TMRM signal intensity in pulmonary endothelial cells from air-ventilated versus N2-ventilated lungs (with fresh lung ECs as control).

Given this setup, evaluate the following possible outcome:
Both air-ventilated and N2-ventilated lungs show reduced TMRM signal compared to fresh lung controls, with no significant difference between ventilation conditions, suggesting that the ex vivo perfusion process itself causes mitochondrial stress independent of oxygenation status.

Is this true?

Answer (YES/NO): NO